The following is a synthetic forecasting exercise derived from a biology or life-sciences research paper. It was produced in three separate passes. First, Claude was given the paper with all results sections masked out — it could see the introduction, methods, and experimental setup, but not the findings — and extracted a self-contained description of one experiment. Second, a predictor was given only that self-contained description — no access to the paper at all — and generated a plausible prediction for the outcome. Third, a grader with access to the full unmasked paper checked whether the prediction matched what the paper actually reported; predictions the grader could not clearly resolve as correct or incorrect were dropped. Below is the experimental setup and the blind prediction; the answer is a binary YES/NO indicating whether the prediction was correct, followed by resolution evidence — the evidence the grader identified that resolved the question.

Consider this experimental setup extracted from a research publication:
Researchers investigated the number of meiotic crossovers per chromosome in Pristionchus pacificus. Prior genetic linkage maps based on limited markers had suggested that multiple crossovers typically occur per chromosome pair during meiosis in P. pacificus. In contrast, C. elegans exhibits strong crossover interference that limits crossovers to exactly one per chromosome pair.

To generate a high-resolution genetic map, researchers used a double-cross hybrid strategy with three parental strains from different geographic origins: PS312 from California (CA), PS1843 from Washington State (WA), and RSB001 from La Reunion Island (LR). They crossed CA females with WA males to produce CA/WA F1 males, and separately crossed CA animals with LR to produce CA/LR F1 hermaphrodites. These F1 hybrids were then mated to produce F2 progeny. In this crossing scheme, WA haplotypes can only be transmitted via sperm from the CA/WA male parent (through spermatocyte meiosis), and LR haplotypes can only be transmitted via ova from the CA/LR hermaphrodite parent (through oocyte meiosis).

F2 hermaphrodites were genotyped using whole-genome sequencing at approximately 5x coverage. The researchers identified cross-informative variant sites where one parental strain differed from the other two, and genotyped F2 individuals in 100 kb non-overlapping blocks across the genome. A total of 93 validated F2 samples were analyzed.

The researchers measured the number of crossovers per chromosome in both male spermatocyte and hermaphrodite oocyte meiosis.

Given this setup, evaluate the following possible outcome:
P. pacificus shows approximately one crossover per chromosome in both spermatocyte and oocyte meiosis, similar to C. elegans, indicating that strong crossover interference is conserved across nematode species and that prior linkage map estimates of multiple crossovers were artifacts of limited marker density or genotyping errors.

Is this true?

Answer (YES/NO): YES